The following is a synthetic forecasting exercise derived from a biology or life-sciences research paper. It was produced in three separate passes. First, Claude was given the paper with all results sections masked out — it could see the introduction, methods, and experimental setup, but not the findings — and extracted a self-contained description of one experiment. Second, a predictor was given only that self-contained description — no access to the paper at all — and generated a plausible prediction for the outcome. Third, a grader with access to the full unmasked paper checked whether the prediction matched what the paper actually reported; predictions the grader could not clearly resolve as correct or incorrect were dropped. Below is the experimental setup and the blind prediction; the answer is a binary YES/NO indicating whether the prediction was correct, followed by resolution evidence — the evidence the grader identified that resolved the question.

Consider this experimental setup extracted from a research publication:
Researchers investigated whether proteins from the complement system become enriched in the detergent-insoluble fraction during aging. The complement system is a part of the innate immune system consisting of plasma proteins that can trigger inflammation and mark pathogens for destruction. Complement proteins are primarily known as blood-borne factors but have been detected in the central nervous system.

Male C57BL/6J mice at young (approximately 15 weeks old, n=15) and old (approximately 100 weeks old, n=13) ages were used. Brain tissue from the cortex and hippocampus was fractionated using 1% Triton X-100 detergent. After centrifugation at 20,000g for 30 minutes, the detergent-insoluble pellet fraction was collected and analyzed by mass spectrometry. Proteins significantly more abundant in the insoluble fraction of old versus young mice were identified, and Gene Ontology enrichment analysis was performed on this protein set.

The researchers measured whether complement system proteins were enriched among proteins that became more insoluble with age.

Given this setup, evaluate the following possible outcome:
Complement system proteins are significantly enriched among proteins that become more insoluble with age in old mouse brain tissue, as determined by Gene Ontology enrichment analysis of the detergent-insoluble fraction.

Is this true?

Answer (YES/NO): YES